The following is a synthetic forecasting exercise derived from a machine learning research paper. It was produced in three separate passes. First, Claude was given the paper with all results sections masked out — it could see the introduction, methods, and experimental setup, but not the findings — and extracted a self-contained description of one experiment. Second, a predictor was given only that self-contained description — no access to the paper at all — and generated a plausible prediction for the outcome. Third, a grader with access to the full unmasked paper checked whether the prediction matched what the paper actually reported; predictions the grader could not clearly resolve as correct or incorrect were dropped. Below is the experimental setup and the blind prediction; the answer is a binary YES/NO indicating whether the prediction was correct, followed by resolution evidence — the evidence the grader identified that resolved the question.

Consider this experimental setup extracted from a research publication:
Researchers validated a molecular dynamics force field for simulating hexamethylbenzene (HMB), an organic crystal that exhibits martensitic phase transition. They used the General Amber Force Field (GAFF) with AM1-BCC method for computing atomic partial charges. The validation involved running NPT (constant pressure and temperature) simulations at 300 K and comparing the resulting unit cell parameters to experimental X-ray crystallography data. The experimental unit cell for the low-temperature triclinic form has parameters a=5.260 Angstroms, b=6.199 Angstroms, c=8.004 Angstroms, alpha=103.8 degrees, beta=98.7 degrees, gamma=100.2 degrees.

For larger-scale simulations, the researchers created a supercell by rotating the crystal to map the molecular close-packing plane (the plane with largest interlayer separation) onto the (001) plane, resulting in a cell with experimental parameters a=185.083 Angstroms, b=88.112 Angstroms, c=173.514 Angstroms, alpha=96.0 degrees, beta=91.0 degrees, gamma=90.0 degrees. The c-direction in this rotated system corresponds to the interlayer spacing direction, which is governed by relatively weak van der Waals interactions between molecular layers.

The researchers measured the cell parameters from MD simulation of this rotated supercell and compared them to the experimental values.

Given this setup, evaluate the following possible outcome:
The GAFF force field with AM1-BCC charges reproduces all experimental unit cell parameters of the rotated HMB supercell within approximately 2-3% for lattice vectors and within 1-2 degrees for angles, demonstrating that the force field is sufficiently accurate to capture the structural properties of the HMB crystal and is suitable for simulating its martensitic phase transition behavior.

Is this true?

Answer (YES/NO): NO